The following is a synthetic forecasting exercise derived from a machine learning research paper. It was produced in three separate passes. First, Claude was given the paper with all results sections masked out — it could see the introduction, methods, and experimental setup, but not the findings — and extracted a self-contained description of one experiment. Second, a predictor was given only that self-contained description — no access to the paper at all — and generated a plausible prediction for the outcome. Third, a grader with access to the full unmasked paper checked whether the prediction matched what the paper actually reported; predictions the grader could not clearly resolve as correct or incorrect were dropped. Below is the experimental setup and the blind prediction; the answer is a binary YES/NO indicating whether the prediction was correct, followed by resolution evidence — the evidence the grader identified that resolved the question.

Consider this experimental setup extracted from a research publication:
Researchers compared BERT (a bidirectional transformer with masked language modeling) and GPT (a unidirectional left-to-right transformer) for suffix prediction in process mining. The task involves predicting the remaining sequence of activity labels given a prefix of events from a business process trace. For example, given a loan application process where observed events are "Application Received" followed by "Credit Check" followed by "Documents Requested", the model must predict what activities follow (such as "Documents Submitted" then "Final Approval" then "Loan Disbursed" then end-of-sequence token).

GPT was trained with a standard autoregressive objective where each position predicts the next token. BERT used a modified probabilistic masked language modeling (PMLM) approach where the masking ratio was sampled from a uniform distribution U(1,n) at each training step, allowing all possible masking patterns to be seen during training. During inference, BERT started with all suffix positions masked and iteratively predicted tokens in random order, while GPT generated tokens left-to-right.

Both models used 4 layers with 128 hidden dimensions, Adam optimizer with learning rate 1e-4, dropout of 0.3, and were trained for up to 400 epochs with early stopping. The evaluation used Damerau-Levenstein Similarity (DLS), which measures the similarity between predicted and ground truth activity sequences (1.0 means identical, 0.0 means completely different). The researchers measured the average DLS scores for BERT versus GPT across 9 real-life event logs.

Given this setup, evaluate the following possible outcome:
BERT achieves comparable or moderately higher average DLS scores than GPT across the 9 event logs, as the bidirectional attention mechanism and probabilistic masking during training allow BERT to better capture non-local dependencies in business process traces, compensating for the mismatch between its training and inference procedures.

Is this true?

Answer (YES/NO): NO